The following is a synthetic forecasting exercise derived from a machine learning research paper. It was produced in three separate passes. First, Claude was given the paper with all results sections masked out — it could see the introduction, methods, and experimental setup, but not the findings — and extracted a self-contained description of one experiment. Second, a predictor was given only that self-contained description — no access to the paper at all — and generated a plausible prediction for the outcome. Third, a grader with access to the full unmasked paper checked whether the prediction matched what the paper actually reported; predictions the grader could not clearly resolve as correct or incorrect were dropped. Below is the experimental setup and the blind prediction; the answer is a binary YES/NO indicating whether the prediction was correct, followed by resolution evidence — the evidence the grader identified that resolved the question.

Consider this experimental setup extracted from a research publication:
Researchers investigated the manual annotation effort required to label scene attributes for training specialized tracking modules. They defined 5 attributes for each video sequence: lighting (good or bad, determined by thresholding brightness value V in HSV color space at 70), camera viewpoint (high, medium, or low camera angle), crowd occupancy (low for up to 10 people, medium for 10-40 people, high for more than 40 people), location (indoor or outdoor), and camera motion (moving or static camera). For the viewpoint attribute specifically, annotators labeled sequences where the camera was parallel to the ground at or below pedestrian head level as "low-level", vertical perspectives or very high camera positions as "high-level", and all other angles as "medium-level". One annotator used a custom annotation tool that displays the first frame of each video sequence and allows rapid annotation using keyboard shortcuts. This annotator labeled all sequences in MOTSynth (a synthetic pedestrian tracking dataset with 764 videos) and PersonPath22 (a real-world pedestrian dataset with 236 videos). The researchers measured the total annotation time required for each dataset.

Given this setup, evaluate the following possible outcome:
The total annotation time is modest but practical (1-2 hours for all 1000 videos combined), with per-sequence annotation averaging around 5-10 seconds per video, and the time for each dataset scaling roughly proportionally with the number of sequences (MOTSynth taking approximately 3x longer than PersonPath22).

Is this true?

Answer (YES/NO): NO